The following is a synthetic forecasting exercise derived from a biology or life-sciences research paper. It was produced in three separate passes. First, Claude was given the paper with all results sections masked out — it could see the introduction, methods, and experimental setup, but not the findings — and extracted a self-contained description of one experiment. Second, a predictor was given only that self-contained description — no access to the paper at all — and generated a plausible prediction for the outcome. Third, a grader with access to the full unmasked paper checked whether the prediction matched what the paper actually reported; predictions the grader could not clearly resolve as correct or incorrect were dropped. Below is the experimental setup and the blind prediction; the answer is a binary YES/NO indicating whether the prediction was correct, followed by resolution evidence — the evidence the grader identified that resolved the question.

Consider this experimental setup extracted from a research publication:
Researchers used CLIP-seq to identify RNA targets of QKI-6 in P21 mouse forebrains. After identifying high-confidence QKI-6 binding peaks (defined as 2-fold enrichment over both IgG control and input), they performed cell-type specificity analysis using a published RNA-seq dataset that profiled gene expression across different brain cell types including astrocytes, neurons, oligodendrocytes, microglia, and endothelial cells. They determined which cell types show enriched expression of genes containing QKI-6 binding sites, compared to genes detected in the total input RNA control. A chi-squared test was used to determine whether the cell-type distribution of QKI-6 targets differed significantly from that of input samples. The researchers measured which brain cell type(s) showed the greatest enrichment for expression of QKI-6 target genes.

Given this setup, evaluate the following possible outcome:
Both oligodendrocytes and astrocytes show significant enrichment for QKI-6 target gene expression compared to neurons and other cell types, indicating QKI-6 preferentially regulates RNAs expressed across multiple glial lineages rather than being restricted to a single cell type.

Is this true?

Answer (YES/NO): YES